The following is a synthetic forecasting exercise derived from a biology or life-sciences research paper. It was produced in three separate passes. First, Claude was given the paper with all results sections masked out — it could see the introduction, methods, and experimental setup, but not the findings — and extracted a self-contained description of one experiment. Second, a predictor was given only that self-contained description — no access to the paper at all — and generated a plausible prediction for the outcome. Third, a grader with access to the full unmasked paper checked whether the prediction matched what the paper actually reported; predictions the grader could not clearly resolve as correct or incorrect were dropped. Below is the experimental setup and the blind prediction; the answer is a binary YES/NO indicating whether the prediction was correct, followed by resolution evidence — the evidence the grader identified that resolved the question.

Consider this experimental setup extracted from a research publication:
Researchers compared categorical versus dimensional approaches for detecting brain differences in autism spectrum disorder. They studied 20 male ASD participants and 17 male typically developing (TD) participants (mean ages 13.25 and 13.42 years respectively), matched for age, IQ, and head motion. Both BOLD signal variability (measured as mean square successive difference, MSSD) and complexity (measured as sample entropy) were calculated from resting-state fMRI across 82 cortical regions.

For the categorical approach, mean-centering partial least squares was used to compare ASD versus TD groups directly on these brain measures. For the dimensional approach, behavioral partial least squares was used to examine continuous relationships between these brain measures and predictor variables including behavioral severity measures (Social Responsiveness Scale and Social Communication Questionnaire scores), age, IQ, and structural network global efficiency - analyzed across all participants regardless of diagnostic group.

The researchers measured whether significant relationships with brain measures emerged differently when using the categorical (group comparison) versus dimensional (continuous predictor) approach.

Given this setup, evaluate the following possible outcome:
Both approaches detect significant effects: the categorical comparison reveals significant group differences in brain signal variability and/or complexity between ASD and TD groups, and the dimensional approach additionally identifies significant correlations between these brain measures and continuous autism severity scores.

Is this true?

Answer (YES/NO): NO